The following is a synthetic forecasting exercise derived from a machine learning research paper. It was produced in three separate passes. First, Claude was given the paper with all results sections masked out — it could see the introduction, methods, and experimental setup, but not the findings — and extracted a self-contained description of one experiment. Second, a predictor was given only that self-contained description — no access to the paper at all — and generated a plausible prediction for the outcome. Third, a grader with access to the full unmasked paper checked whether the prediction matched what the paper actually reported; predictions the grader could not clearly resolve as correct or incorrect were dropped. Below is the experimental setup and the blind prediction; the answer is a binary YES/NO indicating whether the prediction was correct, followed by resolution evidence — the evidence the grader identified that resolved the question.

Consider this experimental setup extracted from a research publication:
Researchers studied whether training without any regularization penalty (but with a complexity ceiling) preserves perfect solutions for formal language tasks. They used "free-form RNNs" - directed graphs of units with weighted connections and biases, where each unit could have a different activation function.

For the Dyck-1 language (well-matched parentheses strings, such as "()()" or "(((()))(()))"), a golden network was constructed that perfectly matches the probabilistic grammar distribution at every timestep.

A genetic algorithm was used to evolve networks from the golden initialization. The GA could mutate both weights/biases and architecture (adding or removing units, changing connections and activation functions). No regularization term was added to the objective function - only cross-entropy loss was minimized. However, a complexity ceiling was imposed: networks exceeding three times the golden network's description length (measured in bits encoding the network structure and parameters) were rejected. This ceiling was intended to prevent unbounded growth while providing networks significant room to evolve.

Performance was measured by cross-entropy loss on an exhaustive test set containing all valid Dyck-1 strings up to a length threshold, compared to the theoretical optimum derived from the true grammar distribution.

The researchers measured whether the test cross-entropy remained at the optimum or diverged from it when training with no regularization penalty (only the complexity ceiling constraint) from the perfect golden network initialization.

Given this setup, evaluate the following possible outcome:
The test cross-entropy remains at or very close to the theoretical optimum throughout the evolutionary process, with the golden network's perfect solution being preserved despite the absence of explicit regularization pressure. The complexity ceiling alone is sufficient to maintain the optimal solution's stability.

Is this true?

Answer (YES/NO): NO